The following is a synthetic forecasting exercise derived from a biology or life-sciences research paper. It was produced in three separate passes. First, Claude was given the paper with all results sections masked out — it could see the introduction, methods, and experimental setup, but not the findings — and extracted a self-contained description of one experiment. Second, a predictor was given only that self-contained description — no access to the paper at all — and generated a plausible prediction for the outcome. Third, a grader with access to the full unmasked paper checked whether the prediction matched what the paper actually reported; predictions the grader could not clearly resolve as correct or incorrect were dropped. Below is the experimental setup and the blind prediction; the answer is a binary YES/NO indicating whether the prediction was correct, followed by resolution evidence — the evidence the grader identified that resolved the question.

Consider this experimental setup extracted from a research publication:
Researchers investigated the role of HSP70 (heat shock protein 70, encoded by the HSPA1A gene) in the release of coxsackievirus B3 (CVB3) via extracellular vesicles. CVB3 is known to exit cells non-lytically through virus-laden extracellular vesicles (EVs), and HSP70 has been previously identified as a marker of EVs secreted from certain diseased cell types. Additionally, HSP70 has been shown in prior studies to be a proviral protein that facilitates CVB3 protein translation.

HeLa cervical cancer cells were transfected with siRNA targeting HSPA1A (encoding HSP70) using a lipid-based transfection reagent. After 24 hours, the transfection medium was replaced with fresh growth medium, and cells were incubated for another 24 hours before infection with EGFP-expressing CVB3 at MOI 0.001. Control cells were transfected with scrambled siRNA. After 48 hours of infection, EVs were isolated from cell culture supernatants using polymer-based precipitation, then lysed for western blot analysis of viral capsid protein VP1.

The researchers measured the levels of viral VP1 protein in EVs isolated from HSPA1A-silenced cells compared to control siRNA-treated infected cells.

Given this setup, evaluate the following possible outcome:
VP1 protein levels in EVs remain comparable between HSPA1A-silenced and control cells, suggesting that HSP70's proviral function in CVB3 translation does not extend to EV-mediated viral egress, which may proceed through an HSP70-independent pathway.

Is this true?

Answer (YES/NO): NO